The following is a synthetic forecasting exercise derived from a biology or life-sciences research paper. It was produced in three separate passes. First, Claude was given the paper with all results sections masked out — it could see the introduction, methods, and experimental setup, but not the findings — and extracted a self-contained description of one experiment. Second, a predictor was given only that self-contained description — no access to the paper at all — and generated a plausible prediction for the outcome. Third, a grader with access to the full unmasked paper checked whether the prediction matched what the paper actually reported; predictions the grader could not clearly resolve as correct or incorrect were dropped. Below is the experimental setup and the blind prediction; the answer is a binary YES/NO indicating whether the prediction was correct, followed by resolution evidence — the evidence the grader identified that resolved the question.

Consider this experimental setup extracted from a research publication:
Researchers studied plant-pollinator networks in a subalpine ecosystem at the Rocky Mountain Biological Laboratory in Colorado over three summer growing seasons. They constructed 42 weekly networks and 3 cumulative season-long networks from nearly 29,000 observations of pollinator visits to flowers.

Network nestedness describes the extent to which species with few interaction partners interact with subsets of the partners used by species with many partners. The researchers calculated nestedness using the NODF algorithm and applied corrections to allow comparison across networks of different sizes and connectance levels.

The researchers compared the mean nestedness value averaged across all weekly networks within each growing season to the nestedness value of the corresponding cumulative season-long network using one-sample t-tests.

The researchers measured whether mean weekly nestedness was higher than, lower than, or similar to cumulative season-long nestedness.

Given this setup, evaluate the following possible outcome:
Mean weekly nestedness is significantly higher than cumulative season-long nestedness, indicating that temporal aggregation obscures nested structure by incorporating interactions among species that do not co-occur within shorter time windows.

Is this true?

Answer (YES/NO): NO